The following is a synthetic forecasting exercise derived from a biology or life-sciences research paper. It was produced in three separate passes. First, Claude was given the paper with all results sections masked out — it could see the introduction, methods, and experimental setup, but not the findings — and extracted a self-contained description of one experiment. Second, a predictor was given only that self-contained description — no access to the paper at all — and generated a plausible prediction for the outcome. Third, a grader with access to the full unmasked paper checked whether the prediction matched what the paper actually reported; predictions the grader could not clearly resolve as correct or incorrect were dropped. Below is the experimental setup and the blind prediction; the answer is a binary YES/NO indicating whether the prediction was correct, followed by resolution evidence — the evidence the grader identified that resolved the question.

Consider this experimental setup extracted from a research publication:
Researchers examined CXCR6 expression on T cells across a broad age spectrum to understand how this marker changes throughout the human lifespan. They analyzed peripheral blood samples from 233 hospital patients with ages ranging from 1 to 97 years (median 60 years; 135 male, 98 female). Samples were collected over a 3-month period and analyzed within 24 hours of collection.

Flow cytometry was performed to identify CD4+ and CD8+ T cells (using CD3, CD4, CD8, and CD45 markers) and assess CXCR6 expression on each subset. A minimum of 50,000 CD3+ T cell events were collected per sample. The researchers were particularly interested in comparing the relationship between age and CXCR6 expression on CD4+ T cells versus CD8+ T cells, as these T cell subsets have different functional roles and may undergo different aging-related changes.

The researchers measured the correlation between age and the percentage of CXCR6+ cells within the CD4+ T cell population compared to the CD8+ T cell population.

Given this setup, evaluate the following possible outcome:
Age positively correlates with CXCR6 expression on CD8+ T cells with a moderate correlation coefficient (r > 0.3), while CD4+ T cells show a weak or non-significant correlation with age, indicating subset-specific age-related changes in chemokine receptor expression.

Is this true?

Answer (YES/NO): YES